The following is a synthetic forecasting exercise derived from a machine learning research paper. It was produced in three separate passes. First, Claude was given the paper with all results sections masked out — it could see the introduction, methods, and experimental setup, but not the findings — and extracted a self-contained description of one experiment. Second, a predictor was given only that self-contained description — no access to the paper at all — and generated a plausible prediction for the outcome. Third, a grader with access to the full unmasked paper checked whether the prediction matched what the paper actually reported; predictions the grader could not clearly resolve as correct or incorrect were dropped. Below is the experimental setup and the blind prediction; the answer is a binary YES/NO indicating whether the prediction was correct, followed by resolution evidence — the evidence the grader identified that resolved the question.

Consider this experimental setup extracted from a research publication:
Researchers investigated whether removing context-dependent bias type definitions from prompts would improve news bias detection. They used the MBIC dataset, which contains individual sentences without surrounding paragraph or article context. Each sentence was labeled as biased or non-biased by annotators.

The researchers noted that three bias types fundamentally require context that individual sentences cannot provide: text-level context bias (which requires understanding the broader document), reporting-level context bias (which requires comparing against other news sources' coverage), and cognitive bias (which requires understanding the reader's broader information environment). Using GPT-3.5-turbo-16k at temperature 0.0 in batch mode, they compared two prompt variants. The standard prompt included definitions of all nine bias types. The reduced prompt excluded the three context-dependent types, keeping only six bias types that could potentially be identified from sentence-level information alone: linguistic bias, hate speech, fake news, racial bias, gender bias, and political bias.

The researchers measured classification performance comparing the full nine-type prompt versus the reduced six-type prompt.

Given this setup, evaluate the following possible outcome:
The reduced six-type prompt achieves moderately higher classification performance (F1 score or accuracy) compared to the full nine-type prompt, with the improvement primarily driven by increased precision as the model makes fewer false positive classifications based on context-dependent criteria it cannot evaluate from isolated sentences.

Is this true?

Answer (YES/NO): NO